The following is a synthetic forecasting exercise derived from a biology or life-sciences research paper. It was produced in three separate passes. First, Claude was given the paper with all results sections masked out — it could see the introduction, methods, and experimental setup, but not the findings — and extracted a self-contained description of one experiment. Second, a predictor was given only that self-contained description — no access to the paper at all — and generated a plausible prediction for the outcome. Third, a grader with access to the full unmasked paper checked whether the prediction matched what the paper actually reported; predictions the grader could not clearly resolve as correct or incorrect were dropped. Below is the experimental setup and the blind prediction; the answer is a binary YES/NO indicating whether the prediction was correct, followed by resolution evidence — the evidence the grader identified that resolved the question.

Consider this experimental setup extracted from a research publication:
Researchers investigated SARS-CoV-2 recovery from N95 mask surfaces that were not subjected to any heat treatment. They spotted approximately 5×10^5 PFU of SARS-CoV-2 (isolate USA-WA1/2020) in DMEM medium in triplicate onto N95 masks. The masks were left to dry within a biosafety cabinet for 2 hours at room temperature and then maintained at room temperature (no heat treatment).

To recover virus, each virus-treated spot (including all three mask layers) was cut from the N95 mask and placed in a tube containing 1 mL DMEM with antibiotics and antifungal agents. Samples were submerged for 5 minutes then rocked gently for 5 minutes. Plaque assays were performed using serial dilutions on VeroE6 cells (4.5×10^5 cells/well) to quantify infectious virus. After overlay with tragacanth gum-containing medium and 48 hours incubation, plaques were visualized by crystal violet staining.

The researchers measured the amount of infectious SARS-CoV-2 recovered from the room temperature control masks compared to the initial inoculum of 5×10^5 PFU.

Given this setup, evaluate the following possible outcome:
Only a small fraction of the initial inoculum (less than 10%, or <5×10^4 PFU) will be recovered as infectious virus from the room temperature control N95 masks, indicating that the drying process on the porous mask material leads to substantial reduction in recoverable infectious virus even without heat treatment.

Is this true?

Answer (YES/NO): NO